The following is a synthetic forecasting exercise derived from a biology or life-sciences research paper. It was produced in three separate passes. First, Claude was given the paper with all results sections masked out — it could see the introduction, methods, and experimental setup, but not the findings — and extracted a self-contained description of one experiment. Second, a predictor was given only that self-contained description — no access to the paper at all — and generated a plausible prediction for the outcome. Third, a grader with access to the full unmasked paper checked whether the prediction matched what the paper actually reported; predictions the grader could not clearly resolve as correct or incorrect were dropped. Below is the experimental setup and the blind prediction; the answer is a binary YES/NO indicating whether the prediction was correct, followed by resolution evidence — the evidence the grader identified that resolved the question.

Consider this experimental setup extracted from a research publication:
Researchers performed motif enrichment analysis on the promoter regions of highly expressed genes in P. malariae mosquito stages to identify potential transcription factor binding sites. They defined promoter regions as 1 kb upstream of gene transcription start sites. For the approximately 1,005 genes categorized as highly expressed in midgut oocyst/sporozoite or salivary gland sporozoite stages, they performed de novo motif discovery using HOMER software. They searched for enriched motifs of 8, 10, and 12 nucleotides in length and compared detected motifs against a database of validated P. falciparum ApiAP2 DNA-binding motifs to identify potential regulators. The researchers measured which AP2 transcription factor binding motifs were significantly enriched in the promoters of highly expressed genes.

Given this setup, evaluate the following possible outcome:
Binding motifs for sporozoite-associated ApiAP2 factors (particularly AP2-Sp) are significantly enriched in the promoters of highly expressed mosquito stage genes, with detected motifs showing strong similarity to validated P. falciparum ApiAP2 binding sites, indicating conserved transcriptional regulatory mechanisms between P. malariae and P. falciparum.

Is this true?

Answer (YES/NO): NO